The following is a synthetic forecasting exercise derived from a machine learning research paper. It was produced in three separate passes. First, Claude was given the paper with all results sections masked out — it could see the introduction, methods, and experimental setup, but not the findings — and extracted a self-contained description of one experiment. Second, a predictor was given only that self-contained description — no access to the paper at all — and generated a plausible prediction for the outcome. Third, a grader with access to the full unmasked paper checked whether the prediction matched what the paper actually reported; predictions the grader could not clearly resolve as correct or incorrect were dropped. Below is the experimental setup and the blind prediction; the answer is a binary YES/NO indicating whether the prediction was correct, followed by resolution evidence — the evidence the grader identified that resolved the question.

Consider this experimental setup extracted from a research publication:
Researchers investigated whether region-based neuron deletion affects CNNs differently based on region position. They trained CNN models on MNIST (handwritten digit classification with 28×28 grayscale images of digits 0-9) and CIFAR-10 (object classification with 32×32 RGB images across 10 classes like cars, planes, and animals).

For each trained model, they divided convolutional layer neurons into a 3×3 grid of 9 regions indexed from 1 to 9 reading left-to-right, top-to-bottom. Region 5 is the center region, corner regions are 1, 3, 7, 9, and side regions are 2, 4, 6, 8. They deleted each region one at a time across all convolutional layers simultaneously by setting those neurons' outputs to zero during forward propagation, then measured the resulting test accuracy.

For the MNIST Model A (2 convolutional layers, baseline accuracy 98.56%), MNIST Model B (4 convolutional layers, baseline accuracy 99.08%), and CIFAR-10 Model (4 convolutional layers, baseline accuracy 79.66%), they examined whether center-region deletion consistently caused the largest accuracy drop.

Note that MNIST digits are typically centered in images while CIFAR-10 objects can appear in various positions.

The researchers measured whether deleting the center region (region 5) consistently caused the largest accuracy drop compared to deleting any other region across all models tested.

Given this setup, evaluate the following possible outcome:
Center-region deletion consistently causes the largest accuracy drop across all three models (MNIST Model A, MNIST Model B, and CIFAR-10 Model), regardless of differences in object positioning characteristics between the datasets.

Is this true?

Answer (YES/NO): YES